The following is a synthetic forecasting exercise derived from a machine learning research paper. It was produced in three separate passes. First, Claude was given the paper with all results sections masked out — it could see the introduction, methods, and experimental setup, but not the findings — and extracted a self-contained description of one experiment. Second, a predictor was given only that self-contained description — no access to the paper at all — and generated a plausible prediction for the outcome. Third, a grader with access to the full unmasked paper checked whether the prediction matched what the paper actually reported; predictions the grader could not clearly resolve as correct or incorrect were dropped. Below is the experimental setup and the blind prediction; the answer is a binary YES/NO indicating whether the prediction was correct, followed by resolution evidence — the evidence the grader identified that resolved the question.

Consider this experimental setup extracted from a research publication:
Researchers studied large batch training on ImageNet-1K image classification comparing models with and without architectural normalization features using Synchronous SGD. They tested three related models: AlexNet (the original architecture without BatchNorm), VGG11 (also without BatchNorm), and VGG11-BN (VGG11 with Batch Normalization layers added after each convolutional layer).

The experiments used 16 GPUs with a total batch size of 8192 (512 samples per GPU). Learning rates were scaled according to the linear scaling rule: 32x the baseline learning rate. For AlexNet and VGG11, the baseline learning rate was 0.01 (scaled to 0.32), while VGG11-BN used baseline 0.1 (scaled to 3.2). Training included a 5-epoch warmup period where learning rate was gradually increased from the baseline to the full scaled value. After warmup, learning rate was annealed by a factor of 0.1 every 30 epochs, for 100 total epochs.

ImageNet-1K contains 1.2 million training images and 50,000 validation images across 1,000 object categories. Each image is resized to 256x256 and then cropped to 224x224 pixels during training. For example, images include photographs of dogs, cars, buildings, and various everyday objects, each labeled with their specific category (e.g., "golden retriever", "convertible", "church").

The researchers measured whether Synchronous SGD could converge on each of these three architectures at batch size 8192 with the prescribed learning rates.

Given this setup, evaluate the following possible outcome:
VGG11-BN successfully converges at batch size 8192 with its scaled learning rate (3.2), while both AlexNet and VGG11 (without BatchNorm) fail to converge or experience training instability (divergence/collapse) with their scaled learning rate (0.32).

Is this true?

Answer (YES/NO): NO